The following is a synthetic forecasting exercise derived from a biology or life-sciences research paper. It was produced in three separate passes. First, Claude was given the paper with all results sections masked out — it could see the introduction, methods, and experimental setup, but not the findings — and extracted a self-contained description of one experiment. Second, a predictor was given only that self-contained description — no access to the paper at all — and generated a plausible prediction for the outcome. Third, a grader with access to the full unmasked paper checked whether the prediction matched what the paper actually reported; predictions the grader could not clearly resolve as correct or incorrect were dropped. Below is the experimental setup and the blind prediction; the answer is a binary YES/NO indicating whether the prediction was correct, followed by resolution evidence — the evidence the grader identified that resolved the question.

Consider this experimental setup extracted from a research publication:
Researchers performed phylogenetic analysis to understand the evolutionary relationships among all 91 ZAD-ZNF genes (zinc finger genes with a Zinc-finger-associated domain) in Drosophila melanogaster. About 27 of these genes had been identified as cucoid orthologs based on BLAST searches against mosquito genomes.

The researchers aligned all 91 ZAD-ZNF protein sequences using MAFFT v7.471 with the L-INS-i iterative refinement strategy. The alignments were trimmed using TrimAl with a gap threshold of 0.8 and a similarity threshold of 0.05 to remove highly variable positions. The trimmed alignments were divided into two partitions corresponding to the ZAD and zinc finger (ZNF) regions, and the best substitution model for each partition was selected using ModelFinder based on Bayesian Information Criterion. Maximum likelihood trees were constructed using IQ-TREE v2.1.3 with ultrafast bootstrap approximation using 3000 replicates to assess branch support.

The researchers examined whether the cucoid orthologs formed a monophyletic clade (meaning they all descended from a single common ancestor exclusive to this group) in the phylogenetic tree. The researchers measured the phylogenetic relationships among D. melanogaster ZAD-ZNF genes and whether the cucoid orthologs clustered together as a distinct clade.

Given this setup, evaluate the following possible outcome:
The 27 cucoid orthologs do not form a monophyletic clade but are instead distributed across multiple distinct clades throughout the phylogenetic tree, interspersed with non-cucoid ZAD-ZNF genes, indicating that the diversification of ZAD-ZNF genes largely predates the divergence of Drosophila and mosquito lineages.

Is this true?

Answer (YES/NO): NO